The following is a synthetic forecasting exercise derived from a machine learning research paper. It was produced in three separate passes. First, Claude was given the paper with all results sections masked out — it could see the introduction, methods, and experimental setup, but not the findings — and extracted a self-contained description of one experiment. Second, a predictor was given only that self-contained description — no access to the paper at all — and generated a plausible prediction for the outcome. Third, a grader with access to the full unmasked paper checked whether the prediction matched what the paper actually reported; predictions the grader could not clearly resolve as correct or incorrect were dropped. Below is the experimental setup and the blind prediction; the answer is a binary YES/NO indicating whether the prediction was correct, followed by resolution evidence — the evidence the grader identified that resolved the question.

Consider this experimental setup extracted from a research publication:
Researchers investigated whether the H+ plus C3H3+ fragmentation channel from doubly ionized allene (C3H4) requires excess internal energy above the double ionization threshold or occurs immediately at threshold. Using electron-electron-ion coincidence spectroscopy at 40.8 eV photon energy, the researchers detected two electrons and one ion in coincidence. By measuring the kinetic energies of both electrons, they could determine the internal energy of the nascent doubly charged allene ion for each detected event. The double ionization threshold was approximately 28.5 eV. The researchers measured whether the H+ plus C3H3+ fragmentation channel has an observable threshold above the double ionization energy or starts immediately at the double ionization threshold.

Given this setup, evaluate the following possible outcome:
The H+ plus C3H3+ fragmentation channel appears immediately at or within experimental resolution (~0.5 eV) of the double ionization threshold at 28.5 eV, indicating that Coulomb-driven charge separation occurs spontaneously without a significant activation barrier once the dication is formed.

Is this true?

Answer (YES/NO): NO